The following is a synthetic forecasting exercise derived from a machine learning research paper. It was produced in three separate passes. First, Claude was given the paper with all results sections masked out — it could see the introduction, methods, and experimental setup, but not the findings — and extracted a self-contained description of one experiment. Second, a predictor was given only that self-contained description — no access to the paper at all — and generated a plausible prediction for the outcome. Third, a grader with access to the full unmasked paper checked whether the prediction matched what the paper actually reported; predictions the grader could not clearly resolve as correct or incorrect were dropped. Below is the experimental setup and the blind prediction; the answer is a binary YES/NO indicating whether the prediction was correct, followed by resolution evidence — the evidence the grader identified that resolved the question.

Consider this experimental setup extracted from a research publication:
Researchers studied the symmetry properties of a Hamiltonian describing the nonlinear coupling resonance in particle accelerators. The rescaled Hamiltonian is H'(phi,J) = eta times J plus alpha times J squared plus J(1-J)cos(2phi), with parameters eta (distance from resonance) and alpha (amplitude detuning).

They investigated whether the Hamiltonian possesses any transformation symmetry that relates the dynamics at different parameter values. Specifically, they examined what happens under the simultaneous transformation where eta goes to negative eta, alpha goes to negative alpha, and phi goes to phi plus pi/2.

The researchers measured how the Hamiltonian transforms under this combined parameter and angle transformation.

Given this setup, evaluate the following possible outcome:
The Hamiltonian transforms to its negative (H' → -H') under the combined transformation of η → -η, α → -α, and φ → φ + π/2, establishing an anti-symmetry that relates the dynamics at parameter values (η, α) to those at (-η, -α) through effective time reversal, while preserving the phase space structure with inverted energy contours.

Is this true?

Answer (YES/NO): YES